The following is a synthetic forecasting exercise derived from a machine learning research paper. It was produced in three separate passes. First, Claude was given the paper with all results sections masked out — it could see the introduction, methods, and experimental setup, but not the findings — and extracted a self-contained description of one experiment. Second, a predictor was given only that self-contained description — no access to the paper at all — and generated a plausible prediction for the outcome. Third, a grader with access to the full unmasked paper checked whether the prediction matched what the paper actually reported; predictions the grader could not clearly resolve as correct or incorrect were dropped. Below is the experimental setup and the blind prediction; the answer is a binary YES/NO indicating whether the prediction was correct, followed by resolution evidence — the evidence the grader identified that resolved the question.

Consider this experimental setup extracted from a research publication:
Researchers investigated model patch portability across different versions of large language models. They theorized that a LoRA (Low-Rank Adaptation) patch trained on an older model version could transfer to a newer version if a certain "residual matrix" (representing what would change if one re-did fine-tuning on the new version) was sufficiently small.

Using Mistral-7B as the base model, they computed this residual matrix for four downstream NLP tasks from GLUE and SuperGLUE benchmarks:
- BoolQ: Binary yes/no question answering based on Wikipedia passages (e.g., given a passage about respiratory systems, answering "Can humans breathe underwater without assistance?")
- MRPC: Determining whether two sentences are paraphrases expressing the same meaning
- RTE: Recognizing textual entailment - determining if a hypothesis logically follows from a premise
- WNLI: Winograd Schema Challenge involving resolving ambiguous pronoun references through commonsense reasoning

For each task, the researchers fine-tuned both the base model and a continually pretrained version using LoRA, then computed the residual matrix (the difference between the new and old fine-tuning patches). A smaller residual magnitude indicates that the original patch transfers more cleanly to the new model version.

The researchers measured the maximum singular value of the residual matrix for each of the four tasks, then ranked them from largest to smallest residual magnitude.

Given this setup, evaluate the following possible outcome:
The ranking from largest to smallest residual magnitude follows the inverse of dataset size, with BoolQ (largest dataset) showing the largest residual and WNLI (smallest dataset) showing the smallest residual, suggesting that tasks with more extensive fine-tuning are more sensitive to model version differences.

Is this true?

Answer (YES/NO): NO